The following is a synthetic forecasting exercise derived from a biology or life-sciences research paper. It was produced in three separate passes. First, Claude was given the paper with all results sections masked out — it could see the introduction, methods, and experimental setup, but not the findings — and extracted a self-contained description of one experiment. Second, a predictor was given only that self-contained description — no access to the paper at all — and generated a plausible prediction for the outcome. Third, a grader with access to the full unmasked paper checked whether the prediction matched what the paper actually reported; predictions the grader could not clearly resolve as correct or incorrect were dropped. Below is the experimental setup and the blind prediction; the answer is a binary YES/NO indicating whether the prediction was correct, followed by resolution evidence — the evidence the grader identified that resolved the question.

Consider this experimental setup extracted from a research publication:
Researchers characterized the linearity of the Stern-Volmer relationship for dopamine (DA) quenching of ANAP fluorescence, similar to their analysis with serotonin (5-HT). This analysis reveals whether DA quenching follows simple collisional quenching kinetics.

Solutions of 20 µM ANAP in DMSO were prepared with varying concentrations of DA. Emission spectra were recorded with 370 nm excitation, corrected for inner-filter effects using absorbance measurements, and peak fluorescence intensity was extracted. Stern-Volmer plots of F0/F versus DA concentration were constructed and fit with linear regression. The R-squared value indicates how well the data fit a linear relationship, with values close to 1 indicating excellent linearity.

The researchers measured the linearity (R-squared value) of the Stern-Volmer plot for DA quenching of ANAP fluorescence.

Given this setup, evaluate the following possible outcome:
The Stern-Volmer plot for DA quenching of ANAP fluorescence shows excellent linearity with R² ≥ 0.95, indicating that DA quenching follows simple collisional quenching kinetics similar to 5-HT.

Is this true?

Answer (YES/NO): YES